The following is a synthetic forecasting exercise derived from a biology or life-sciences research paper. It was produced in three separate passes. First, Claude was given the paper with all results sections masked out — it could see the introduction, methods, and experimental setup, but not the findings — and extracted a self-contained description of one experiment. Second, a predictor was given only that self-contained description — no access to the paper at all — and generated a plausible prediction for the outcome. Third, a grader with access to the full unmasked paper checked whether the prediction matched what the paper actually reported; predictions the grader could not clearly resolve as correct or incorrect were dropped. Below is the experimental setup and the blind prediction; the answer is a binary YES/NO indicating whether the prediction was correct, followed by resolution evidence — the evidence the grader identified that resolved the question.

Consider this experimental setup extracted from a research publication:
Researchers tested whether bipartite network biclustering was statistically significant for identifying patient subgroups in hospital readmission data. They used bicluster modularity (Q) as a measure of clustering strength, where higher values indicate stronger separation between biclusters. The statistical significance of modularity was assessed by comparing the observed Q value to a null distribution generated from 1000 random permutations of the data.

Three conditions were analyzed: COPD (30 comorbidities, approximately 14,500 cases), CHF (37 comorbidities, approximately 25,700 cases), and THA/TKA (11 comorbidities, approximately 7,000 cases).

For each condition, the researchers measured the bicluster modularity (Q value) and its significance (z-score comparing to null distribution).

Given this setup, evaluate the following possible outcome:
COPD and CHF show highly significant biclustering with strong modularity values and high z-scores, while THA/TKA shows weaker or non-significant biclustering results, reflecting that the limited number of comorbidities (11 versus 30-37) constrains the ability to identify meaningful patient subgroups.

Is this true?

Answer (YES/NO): NO